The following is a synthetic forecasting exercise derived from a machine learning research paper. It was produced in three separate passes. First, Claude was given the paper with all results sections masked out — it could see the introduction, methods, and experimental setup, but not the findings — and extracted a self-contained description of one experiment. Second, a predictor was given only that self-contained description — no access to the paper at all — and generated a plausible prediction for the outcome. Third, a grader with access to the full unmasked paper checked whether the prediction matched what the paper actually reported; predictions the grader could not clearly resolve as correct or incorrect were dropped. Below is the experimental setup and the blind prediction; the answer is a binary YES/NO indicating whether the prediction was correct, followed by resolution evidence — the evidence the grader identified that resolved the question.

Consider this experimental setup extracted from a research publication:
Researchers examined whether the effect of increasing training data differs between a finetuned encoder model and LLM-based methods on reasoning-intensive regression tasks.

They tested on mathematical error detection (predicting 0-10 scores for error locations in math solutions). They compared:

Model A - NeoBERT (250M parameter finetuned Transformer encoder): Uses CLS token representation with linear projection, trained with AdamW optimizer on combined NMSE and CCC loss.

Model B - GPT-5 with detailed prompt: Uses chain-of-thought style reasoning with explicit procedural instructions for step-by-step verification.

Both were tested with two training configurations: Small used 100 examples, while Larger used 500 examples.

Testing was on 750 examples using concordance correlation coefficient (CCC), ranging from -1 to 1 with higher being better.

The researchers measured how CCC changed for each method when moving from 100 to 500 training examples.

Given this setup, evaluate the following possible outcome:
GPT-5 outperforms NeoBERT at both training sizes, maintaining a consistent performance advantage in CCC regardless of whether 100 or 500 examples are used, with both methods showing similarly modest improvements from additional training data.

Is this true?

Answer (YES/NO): YES